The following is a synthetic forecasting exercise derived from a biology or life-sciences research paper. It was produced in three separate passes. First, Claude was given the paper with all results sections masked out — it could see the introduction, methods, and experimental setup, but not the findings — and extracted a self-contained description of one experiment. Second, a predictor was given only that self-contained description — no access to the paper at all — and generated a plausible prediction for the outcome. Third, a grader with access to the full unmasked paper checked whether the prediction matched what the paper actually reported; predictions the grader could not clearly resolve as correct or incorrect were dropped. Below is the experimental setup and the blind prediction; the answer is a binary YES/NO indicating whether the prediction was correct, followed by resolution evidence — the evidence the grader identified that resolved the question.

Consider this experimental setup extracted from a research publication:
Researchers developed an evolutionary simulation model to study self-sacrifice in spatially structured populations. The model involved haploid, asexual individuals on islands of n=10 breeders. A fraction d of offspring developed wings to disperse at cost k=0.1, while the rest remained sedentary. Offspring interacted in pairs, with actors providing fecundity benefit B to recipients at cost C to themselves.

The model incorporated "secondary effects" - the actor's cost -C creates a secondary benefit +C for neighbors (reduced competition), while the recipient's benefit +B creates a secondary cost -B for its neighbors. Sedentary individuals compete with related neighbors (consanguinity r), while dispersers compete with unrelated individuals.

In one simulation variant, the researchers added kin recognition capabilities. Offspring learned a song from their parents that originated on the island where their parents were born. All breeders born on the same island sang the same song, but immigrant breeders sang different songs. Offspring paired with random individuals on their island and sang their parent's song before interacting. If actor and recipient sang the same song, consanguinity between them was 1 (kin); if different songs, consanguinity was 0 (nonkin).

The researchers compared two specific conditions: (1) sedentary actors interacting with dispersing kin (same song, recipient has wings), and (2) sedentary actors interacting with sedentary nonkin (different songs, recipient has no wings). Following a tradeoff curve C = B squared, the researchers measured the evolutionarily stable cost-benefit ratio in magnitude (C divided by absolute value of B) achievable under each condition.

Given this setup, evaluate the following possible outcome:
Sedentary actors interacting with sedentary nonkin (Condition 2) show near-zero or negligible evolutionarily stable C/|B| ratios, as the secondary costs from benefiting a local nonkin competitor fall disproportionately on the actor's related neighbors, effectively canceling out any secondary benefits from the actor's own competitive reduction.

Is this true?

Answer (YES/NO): NO